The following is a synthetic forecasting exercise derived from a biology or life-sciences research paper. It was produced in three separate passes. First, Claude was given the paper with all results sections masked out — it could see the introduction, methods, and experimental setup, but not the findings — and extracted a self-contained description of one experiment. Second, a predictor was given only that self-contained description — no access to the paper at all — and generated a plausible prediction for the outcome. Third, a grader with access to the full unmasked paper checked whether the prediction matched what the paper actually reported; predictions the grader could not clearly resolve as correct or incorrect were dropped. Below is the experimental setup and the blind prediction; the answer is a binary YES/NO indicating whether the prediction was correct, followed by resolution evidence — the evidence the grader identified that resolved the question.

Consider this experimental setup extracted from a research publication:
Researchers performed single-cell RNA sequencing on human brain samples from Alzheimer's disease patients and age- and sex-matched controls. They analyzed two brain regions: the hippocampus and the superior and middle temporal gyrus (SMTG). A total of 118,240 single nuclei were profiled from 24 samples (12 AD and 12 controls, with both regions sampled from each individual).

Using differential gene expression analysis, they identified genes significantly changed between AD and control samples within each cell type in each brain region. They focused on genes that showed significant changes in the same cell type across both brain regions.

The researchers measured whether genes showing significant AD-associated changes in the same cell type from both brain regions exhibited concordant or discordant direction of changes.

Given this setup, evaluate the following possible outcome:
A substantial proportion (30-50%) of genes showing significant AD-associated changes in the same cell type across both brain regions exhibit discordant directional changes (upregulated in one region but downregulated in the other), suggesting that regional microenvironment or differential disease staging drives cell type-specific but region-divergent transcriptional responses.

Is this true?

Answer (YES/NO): NO